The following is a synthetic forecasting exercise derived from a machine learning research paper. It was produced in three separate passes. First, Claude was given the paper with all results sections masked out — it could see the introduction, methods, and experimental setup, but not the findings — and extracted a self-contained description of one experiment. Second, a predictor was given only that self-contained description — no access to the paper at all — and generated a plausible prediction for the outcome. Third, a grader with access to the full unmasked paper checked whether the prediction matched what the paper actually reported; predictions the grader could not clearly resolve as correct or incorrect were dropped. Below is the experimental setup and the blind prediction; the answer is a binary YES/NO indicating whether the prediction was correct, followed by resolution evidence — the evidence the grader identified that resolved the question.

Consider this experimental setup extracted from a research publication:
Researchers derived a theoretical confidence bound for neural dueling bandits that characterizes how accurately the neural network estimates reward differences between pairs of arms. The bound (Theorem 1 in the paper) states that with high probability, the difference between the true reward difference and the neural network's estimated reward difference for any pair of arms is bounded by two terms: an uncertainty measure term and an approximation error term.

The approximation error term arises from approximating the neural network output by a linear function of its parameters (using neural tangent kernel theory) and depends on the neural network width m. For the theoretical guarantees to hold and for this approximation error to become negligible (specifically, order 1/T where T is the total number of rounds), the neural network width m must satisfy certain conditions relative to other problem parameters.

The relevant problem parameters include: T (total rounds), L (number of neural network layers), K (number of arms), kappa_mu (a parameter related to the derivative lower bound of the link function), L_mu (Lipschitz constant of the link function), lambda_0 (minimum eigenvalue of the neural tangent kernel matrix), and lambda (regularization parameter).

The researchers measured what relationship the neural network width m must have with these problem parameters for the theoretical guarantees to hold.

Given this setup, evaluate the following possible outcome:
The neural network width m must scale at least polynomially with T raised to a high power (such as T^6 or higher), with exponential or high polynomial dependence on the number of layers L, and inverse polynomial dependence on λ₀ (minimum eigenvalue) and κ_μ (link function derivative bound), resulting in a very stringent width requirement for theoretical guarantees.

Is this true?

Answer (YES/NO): YES